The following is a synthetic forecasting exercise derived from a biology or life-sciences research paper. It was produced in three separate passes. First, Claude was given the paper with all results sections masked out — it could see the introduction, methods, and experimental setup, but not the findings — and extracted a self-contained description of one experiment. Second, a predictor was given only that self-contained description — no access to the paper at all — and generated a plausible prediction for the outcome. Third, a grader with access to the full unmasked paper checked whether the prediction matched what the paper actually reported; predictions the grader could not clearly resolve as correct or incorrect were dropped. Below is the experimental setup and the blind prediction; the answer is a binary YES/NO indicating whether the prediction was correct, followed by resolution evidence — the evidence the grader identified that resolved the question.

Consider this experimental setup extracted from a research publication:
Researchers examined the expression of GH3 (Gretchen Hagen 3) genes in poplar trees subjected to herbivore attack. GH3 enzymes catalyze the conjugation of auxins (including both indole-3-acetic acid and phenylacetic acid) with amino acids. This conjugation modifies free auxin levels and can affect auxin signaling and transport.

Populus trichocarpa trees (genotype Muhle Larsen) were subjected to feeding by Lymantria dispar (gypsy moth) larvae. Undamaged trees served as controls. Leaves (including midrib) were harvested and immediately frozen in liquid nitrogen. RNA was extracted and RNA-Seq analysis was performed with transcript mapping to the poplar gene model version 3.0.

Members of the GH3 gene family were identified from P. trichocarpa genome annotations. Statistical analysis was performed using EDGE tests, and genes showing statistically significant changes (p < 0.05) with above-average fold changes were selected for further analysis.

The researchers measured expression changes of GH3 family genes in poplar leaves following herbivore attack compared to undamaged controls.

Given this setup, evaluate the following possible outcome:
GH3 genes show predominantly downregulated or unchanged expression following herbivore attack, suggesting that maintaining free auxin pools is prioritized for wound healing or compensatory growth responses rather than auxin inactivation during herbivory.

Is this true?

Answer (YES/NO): NO